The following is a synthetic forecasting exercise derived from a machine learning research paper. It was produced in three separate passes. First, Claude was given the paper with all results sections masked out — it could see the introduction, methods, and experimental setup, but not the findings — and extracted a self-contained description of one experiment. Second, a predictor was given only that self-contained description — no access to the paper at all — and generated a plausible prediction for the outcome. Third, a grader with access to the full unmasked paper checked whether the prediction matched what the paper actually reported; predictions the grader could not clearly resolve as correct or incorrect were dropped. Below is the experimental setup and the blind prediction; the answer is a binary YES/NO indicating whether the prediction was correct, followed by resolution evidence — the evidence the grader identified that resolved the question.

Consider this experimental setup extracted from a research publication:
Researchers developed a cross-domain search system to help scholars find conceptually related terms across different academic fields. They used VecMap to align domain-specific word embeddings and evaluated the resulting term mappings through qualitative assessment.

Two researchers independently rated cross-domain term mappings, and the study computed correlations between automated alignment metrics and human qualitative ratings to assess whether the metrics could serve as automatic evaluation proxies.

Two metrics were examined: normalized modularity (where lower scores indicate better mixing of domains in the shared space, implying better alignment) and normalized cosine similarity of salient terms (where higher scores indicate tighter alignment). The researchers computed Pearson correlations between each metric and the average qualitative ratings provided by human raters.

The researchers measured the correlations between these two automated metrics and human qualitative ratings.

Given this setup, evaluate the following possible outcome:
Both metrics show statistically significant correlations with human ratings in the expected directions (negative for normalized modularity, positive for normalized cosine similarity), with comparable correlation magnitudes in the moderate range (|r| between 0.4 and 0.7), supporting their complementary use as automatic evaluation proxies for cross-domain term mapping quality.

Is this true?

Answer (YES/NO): NO